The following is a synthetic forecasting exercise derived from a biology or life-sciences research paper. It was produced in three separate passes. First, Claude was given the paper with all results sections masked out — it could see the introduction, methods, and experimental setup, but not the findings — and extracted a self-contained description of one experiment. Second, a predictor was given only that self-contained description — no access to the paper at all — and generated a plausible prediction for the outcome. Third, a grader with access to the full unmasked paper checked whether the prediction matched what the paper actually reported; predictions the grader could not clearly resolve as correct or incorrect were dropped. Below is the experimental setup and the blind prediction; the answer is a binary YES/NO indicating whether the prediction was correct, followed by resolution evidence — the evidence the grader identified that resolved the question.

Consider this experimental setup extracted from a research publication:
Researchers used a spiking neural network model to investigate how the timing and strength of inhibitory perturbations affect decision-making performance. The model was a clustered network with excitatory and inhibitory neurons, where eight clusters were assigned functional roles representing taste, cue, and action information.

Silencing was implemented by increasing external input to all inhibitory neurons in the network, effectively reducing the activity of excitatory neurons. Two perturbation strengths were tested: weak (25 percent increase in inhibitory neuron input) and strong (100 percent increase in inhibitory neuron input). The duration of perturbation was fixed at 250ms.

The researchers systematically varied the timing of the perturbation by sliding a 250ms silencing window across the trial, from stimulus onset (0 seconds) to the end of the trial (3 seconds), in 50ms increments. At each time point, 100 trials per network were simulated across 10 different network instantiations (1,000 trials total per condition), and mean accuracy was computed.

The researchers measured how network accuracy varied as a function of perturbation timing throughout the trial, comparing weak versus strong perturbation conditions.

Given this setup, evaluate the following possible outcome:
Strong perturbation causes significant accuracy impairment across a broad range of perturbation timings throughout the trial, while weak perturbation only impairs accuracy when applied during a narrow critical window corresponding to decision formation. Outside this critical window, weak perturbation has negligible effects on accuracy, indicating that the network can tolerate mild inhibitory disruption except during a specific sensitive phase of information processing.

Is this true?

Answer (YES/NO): NO